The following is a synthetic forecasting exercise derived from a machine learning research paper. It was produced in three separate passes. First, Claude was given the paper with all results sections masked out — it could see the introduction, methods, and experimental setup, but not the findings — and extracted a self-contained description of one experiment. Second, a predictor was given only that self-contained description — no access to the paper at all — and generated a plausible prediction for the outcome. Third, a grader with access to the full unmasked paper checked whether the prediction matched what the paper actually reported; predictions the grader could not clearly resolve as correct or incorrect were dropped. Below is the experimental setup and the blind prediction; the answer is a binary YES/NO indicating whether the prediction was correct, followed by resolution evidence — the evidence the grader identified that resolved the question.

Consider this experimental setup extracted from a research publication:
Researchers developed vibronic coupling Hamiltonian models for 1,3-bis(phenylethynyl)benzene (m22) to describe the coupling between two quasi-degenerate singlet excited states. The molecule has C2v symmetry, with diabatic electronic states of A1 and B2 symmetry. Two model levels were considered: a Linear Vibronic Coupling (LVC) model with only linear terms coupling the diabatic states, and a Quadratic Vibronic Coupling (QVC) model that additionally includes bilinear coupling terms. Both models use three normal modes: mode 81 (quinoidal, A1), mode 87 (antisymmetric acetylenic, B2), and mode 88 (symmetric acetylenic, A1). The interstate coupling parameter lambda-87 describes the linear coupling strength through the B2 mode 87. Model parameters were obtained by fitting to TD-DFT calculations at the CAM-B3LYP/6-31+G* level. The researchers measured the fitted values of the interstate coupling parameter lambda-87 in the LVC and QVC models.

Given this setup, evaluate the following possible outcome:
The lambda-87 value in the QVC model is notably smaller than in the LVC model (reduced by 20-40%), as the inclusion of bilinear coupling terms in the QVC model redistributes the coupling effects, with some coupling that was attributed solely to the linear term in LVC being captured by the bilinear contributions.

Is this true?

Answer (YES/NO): NO